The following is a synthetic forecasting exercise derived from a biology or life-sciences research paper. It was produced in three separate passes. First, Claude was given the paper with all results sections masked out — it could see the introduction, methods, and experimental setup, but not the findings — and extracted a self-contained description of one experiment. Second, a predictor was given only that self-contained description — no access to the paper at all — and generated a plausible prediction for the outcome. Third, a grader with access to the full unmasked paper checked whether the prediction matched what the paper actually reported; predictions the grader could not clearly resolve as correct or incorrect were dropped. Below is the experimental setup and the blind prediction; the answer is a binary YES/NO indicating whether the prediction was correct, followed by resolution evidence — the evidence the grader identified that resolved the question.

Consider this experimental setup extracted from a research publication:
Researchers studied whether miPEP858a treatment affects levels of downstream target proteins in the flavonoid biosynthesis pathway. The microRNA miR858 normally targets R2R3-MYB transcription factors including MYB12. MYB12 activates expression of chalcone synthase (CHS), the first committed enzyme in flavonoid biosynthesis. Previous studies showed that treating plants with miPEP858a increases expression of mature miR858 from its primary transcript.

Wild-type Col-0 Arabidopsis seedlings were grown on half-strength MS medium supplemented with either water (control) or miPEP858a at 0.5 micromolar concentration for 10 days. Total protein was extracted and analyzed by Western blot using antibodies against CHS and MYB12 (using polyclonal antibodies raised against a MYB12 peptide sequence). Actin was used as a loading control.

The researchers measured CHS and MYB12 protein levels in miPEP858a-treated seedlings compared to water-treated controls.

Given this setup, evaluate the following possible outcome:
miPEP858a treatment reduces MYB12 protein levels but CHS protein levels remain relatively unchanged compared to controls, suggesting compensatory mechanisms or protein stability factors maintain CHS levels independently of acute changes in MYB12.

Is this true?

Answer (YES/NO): NO